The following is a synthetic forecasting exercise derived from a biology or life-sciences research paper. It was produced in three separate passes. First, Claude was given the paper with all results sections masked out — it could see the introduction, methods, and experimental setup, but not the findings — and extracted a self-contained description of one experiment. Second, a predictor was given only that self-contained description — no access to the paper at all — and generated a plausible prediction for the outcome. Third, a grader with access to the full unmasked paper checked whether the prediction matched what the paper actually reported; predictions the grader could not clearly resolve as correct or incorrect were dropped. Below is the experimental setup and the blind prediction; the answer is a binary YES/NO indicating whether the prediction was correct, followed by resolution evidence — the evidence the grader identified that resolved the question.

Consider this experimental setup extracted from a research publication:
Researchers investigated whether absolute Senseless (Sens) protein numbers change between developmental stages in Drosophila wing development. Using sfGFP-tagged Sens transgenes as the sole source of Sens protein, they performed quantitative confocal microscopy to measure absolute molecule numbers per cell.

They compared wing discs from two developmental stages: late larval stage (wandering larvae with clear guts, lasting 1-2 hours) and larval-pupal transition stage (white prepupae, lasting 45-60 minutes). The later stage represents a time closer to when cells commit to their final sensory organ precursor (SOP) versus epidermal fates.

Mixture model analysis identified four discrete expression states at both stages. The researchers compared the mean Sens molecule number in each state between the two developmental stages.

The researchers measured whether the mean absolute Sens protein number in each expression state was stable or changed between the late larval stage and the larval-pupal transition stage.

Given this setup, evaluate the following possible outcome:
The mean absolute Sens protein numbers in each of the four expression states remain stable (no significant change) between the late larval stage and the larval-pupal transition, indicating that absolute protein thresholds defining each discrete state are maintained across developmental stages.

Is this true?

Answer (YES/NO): NO